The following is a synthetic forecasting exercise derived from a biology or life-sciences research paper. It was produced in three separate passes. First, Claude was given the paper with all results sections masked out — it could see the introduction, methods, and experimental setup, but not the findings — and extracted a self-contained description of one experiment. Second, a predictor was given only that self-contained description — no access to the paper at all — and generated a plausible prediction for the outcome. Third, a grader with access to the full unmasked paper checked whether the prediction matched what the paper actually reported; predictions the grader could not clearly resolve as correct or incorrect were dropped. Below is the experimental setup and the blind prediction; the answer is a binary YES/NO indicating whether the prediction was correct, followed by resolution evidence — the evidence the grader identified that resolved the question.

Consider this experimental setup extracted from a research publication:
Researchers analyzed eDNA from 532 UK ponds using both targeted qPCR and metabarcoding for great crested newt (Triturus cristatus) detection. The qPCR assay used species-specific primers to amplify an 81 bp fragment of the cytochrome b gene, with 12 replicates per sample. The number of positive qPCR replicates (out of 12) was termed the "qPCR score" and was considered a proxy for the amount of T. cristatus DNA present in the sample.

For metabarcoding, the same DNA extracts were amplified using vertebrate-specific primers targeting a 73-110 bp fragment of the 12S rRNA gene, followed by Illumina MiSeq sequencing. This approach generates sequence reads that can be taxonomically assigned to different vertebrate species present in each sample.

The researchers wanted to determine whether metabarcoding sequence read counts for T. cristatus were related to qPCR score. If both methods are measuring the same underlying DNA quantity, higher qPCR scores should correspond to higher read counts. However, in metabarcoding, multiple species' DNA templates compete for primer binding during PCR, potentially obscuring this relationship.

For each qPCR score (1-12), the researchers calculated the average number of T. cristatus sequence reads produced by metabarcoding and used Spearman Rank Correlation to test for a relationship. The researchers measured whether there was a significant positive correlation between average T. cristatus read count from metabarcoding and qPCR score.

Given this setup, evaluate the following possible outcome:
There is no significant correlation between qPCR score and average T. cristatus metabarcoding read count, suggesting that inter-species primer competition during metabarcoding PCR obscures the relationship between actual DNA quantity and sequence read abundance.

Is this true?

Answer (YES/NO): NO